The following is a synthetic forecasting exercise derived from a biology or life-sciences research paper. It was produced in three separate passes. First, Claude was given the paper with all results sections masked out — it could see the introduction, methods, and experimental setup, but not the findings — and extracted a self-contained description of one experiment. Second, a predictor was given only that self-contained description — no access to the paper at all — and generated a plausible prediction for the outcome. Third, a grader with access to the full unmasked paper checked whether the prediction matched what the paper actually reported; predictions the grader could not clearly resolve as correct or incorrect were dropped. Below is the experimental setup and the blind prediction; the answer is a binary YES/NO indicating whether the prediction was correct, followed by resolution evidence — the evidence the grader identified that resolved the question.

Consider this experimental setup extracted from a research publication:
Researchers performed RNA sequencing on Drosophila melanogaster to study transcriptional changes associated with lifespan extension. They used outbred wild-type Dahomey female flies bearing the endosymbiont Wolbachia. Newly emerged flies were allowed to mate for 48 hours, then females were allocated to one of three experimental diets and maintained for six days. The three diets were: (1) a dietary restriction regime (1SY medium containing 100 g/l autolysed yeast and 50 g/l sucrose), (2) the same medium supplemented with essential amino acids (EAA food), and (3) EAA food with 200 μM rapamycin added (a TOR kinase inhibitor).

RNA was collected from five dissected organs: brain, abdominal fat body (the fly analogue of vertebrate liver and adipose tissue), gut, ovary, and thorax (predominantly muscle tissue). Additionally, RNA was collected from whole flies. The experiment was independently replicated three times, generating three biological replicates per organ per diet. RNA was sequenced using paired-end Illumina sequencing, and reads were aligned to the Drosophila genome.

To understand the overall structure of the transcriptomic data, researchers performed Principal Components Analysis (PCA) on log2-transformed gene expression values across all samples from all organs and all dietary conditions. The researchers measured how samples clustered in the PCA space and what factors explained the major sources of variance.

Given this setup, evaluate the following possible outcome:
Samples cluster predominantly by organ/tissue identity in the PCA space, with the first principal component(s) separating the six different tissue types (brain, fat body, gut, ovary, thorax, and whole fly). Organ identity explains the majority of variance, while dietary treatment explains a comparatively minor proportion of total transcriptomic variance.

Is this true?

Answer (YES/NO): YES